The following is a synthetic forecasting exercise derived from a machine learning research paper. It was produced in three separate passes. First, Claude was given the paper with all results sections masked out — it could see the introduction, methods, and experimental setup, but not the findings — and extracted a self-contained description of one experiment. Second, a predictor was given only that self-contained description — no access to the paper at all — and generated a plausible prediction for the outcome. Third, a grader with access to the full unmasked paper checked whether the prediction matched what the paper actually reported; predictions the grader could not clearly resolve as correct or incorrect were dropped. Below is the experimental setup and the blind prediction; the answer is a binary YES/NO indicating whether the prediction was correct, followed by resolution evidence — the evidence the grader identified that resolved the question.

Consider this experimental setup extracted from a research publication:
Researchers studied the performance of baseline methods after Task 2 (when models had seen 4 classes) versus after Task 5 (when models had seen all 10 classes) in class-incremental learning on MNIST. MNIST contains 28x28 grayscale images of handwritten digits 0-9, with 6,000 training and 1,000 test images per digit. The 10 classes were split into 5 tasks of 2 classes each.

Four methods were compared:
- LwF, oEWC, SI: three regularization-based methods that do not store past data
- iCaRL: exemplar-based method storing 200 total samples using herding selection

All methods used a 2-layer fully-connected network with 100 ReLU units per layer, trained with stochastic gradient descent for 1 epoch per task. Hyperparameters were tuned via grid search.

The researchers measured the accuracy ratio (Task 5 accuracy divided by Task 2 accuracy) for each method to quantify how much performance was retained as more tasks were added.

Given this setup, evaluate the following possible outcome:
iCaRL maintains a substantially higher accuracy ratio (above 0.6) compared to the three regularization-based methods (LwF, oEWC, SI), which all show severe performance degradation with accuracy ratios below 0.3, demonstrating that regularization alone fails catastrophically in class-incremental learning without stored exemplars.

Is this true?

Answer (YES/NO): NO